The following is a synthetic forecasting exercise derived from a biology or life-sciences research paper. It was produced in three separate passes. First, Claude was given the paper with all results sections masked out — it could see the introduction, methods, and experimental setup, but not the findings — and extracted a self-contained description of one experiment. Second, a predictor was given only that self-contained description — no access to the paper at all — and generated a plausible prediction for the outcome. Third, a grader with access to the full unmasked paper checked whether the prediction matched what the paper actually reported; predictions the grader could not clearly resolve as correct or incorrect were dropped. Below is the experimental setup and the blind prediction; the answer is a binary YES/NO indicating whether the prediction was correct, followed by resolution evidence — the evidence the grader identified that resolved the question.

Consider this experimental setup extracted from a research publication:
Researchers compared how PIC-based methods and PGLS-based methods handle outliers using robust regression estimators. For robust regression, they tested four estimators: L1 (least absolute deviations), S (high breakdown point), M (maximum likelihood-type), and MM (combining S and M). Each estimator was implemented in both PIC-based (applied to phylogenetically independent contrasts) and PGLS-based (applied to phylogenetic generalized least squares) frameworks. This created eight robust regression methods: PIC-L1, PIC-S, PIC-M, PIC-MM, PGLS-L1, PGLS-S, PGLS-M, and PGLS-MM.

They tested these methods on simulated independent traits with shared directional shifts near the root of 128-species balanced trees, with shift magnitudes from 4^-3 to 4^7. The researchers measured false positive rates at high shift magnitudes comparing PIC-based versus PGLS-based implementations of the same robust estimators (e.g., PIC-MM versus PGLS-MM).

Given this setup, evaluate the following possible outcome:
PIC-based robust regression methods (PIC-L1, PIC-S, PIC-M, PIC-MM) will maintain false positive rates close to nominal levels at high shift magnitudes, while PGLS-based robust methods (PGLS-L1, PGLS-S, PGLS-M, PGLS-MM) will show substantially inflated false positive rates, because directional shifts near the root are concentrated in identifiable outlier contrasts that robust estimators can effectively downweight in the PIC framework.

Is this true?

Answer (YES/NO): NO